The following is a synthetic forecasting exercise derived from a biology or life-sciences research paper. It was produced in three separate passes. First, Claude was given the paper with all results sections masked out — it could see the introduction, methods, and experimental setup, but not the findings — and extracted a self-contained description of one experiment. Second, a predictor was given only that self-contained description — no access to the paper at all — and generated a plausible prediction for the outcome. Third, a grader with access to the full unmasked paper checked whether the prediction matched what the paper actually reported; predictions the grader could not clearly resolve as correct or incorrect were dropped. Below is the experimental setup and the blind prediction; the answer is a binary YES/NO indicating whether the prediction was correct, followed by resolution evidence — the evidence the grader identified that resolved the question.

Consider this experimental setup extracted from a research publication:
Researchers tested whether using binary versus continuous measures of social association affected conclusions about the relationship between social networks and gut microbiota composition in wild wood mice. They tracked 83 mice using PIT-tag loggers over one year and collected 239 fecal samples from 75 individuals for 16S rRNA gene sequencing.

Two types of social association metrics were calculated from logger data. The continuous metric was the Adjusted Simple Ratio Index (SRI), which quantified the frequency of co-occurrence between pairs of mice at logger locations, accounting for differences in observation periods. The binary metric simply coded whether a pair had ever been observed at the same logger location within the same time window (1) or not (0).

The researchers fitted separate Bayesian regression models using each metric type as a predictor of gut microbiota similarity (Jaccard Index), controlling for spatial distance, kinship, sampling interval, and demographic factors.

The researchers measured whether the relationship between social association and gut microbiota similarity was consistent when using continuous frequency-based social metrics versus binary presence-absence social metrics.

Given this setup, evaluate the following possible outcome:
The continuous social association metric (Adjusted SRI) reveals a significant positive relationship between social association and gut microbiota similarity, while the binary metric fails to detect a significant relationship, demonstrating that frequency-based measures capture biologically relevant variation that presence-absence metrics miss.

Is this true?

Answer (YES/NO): NO